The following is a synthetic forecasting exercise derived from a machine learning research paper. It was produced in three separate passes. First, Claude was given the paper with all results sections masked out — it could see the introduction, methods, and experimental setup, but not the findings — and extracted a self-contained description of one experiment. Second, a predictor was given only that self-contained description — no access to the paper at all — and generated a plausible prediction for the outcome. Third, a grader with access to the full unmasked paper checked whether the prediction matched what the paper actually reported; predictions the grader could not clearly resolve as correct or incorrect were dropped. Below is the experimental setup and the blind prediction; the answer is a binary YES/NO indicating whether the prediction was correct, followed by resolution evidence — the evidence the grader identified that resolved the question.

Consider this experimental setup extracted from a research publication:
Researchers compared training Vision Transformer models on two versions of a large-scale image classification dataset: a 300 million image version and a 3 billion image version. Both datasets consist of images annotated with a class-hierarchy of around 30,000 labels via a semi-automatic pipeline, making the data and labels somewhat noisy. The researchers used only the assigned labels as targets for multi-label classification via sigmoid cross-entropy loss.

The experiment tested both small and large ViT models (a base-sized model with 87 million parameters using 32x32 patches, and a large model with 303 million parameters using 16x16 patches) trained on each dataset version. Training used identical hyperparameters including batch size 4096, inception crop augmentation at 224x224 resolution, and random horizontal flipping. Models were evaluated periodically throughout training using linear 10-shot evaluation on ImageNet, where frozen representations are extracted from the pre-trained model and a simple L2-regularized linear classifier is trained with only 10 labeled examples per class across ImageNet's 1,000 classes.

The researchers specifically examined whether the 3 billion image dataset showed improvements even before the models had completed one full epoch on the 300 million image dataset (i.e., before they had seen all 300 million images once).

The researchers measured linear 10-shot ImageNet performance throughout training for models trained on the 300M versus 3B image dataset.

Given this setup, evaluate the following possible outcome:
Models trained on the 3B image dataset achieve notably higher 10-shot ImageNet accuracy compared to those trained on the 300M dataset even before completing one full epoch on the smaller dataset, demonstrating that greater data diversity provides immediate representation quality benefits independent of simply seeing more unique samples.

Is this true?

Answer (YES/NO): YES